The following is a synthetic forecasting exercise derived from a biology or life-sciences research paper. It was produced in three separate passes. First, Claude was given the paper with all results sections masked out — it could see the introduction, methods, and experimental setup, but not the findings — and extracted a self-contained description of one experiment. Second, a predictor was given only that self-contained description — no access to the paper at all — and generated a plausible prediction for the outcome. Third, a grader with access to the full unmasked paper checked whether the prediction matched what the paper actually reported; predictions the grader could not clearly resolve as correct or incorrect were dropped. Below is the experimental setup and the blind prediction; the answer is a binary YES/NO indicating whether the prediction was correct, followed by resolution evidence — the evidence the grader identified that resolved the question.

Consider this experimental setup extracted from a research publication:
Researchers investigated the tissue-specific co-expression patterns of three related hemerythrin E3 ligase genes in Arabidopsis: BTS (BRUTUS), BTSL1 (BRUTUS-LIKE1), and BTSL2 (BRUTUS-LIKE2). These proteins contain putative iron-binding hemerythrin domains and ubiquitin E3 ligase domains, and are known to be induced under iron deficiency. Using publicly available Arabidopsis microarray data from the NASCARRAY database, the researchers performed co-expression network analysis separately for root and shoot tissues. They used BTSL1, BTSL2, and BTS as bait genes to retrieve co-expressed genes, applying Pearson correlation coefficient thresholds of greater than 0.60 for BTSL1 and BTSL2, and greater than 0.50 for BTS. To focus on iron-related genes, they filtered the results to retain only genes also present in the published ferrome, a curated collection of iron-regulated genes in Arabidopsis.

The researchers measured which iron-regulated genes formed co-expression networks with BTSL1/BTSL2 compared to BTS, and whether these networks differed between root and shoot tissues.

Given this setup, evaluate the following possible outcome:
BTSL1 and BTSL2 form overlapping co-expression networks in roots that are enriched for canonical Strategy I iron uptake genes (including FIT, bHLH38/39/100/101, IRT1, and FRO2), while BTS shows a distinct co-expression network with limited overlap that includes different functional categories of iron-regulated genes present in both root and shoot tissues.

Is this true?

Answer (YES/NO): NO